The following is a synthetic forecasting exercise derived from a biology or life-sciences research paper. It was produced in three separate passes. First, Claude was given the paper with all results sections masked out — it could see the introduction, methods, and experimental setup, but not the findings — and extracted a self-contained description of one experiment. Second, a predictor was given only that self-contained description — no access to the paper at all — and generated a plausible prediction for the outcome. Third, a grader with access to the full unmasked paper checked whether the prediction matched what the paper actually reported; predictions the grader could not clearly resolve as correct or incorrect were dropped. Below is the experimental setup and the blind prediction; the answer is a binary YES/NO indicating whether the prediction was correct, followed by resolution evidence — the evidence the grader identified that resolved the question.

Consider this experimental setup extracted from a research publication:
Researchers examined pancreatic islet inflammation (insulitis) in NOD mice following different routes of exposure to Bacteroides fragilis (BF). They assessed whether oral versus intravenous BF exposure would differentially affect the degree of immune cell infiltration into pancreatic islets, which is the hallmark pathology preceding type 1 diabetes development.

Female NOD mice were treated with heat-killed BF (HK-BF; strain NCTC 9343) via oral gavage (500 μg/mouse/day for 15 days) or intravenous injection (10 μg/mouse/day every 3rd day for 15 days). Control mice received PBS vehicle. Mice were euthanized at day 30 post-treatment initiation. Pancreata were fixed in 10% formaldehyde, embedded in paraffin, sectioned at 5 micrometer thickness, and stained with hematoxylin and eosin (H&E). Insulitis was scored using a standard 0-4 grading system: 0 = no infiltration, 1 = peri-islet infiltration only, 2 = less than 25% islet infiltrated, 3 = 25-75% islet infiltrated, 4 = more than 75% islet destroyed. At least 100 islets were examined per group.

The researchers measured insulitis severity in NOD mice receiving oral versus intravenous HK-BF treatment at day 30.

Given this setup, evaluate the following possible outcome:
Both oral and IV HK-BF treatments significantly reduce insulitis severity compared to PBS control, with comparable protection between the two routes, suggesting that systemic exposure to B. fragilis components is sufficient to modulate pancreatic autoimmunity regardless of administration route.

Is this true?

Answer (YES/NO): NO